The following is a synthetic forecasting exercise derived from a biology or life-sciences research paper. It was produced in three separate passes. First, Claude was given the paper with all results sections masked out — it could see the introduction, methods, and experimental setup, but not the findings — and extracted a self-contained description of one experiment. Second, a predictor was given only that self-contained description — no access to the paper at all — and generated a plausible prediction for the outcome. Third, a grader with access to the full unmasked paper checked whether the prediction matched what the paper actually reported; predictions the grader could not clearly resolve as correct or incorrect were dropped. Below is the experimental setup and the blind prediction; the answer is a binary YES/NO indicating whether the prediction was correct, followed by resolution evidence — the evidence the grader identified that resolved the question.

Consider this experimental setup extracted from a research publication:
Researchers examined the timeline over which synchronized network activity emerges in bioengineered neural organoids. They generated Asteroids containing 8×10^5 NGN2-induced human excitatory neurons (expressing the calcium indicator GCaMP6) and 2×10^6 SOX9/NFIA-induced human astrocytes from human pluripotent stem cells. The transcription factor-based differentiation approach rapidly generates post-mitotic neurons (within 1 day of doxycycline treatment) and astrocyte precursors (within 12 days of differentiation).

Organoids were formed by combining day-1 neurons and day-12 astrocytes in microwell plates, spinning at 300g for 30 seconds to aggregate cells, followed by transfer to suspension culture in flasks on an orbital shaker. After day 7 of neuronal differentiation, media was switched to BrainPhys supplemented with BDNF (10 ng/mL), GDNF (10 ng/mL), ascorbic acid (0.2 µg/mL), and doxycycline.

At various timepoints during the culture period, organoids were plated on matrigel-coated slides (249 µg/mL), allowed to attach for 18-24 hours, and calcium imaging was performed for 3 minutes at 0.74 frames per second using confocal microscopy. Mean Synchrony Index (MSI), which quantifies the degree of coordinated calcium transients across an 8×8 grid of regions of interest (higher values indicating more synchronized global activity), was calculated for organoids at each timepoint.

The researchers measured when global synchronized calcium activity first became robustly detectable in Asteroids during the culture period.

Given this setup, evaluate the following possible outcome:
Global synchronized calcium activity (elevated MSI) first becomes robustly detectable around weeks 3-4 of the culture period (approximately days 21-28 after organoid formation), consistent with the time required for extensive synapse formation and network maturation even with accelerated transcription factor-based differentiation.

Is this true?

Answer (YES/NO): YES